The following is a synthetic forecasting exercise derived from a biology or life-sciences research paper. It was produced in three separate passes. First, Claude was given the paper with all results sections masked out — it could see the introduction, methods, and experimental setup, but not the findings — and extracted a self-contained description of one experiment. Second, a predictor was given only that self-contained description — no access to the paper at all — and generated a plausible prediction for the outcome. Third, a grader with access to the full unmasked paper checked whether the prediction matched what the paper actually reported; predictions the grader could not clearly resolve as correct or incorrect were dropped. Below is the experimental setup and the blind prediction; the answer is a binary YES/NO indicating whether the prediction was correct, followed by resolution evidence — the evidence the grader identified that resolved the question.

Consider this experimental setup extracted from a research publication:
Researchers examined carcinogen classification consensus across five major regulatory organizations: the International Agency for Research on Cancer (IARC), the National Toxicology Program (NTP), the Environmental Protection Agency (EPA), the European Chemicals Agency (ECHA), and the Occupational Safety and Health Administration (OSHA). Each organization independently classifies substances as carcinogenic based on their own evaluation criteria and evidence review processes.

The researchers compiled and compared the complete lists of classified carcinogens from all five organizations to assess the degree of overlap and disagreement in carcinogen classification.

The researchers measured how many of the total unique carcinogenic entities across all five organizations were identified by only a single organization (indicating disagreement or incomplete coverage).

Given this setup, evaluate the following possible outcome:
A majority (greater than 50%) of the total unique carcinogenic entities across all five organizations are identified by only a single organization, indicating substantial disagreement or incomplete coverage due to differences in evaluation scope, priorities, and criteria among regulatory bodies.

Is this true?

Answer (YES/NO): NO